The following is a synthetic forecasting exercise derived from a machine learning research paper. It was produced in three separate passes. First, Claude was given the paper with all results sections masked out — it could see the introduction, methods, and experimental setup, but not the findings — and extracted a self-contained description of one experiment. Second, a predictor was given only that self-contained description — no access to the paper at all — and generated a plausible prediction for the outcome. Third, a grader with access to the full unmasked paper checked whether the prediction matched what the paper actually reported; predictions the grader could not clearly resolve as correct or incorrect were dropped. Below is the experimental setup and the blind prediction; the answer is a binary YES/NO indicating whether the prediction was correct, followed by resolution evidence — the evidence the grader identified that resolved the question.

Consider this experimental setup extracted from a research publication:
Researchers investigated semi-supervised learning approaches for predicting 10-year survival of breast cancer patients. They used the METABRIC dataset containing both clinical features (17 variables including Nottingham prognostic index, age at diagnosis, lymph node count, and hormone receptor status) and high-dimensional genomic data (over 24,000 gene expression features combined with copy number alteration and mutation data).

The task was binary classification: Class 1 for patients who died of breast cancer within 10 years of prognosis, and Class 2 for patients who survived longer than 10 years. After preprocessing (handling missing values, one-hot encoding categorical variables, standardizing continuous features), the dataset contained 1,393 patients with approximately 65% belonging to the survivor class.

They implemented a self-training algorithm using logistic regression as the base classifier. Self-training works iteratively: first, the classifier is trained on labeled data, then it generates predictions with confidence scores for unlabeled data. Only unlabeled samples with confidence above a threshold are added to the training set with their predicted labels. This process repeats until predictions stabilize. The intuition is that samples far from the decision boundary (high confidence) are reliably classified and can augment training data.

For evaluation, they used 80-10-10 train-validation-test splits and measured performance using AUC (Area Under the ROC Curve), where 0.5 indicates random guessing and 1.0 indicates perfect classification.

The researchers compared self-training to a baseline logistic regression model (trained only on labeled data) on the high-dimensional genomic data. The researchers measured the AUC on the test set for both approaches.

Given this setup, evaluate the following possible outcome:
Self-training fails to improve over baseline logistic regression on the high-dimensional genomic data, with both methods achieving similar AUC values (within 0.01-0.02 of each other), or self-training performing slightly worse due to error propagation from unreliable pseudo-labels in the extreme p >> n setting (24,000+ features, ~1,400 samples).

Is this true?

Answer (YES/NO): YES